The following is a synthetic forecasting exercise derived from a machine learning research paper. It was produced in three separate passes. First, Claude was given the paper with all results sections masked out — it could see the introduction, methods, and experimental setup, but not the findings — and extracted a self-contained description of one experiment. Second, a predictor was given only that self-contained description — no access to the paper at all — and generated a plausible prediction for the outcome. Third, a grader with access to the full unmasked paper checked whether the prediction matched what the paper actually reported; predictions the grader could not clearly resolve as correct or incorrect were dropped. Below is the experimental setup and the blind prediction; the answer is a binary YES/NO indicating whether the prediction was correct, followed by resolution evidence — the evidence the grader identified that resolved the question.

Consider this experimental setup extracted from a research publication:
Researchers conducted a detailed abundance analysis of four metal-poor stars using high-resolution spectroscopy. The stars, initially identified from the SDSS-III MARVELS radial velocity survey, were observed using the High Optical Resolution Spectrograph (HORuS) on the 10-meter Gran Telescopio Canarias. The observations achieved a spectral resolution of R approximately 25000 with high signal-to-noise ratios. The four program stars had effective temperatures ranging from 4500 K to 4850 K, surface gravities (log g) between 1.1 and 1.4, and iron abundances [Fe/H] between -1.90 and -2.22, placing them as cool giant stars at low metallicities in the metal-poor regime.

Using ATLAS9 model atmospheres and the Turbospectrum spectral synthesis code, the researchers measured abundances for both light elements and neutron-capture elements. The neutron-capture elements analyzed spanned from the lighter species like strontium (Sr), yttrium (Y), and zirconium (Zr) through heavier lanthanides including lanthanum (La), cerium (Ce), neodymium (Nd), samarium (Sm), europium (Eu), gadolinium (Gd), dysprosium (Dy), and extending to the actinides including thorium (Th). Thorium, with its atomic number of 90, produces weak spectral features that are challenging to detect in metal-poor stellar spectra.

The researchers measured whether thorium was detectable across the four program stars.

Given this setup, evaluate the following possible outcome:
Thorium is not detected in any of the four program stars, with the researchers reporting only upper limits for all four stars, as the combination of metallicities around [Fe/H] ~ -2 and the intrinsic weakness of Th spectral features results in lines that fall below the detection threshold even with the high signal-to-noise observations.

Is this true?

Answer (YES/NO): NO